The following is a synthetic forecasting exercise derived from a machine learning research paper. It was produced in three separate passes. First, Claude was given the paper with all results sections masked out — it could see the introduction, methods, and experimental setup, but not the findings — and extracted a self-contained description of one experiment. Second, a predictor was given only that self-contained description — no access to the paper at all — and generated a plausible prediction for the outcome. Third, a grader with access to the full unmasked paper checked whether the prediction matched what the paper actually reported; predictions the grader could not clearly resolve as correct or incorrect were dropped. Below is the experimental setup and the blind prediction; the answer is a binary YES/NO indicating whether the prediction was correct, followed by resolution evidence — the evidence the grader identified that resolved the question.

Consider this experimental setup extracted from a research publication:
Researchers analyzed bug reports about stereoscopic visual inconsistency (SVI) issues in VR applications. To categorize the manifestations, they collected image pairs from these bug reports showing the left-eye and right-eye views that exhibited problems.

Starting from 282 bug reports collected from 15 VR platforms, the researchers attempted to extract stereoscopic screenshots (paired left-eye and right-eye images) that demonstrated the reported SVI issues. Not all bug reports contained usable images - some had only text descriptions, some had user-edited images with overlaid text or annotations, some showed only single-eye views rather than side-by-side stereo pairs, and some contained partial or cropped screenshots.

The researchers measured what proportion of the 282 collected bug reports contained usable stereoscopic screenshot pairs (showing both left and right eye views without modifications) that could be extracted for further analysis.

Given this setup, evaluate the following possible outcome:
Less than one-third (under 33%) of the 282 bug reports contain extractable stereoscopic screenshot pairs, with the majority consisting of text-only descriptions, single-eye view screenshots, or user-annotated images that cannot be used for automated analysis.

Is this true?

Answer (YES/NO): NO